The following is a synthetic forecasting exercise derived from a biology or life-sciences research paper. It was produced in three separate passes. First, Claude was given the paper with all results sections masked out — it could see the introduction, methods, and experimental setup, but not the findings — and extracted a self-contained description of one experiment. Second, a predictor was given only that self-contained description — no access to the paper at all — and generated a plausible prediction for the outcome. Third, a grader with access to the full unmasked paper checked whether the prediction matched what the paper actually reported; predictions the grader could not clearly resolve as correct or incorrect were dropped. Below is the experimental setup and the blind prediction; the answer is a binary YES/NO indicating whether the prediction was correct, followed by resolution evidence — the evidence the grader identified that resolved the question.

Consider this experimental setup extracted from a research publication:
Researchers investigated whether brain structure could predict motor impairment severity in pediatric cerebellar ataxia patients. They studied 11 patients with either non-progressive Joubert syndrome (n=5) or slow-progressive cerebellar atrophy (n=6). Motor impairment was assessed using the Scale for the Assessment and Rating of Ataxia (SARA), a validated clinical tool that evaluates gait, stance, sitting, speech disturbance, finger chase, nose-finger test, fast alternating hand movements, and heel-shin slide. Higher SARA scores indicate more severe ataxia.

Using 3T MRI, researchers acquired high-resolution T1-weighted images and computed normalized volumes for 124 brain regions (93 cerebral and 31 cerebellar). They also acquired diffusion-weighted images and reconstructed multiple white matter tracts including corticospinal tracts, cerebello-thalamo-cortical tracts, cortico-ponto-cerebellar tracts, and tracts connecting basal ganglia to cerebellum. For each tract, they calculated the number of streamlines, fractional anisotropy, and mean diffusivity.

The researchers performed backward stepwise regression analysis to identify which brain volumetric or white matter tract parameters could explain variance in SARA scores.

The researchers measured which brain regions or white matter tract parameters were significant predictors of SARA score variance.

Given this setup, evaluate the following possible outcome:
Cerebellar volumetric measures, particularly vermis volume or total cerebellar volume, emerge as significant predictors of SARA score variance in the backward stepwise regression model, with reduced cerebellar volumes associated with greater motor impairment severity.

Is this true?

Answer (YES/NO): NO